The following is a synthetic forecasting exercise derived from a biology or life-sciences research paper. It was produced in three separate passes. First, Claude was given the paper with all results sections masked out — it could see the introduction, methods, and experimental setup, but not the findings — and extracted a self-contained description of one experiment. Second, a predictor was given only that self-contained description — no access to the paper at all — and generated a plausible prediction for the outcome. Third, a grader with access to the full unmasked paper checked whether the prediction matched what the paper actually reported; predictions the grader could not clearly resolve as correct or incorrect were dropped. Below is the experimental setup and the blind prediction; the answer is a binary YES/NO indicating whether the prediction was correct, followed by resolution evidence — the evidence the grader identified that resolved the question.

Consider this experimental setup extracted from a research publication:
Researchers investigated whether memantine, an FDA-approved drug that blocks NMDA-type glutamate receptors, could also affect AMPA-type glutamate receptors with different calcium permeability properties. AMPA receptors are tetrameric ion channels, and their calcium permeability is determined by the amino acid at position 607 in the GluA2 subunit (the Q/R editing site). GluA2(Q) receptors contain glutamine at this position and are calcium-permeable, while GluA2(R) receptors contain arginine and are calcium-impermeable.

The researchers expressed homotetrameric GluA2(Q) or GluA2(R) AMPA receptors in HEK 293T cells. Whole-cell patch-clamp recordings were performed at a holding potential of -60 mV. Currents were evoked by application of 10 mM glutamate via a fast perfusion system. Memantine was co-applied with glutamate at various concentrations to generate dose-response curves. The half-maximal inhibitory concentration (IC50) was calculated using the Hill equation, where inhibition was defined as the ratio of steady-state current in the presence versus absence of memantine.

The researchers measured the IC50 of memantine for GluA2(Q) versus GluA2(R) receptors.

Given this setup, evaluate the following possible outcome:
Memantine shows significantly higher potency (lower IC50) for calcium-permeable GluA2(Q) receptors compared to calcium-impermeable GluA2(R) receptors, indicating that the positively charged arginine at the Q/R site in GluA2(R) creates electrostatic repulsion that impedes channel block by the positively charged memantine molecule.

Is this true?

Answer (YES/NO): YES